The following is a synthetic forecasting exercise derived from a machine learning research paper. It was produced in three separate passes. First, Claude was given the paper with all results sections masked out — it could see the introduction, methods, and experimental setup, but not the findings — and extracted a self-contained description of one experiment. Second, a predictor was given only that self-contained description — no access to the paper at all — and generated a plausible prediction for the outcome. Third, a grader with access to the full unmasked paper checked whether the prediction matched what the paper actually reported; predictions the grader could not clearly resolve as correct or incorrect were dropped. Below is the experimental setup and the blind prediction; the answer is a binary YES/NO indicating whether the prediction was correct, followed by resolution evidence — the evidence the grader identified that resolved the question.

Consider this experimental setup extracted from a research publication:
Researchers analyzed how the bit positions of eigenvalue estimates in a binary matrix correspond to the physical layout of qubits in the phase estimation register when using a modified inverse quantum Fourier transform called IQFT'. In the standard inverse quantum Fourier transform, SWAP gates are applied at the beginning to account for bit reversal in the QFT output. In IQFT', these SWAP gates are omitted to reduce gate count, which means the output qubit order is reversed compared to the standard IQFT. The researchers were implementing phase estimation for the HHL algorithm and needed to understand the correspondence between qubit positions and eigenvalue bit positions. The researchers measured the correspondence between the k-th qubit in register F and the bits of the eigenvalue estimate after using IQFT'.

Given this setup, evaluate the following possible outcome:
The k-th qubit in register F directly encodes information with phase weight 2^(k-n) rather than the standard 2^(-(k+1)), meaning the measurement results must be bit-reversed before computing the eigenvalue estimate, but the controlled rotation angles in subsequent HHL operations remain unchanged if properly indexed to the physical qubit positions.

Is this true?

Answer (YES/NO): NO